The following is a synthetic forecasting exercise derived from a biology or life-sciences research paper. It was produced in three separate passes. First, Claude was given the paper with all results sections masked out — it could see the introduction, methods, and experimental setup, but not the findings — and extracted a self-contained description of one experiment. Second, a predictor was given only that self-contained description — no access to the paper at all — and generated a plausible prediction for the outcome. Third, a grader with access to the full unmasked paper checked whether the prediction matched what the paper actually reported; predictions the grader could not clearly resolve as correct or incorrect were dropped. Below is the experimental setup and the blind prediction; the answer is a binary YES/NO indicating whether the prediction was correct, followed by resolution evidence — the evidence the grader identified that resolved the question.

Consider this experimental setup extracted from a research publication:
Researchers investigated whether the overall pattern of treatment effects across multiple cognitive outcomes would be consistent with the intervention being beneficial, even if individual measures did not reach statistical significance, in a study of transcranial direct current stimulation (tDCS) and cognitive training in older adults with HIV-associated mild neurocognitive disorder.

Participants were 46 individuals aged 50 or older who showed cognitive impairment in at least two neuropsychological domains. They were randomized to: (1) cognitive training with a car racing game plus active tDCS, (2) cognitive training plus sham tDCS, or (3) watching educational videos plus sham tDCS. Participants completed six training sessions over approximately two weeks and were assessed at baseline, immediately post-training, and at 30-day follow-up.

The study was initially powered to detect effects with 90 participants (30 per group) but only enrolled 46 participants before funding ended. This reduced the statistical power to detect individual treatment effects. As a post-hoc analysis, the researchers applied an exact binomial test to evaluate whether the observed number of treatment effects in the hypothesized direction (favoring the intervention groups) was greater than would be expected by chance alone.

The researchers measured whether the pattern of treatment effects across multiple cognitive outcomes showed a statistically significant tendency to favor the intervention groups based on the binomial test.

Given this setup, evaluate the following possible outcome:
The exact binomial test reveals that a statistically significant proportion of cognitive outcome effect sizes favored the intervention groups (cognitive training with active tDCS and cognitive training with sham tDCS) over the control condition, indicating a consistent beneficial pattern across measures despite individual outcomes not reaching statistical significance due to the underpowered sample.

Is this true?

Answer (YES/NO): YES